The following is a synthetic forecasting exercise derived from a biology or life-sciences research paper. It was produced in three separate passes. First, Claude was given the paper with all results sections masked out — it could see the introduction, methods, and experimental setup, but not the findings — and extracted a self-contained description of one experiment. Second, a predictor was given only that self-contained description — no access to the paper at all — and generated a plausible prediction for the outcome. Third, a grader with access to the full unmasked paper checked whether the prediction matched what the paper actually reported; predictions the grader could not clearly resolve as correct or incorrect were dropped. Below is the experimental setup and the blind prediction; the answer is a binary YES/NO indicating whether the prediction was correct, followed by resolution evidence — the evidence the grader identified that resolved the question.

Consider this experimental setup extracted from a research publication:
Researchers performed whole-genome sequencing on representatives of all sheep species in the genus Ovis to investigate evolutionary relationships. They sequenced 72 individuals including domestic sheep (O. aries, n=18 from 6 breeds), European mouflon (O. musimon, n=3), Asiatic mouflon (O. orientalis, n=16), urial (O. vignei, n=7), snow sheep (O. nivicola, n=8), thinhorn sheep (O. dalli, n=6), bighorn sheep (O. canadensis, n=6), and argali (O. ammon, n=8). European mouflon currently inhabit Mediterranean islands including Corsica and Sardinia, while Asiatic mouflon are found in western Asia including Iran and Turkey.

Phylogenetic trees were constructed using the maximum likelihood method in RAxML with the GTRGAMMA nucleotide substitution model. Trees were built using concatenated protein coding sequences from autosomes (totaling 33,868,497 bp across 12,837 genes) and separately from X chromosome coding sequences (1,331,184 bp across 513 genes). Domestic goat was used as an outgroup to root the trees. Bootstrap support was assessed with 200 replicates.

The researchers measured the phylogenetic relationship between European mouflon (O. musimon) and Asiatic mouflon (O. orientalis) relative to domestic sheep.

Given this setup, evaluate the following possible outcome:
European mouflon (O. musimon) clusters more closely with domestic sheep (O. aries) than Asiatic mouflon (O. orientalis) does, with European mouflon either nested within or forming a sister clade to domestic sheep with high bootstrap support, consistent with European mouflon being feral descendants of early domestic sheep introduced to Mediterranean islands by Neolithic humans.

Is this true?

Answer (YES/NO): YES